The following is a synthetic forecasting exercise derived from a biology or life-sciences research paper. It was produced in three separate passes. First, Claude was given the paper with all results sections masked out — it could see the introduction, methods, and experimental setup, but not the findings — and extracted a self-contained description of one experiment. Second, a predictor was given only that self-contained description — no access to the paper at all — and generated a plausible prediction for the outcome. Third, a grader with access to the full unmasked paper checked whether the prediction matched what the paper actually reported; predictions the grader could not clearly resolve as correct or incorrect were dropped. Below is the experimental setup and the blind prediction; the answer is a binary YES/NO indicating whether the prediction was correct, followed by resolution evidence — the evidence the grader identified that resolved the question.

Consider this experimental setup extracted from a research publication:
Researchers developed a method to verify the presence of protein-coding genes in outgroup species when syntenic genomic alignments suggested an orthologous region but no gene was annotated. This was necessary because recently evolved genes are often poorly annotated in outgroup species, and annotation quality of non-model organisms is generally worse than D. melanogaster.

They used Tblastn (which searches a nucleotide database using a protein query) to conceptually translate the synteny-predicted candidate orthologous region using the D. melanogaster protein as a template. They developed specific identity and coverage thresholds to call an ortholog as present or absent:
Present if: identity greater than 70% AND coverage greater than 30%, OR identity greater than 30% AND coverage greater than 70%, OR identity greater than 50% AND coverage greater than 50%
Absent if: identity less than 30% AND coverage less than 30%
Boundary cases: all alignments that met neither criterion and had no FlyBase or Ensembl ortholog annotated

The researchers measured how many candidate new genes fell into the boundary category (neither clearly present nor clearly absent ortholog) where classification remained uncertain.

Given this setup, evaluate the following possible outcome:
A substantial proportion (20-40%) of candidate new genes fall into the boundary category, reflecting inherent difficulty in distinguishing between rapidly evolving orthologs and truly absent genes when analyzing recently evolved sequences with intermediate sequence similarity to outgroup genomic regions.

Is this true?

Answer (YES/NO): NO